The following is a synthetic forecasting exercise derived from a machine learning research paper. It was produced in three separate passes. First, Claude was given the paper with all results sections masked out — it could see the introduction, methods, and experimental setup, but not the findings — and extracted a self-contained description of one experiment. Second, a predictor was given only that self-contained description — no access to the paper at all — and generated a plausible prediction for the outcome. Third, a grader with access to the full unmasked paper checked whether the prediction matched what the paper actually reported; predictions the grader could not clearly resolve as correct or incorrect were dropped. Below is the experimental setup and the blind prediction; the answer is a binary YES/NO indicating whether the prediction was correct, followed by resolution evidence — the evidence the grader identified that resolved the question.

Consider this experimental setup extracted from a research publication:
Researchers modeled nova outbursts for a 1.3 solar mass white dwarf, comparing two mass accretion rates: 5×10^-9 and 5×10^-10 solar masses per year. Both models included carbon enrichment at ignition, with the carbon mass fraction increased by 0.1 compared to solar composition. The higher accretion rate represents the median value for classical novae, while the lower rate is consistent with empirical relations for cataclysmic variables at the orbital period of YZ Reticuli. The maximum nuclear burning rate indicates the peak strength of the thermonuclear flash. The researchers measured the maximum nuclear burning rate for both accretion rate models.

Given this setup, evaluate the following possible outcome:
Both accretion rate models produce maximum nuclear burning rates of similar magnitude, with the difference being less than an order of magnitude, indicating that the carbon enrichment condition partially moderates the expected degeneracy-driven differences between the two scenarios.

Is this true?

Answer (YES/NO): NO